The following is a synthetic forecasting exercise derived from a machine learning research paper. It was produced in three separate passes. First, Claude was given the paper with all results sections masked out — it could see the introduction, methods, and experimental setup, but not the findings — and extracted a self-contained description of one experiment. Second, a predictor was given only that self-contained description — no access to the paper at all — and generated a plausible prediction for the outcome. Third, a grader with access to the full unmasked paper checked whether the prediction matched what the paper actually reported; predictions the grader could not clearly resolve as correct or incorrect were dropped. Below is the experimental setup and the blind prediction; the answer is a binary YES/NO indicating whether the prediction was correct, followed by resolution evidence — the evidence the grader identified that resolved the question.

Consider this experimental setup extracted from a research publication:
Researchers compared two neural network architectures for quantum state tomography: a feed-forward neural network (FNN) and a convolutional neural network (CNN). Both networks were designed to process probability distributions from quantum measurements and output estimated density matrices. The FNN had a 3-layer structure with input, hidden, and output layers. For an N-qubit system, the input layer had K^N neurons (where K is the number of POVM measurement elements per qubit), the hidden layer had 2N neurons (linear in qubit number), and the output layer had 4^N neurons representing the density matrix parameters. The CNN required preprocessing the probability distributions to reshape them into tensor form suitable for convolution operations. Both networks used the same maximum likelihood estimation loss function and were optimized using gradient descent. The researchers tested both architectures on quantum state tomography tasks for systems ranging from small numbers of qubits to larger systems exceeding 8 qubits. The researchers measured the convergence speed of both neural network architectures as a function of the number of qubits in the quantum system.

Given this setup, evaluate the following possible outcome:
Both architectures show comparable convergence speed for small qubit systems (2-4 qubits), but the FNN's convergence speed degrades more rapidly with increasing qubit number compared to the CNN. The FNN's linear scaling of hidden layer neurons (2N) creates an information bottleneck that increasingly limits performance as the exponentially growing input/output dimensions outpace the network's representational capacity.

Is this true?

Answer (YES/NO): NO